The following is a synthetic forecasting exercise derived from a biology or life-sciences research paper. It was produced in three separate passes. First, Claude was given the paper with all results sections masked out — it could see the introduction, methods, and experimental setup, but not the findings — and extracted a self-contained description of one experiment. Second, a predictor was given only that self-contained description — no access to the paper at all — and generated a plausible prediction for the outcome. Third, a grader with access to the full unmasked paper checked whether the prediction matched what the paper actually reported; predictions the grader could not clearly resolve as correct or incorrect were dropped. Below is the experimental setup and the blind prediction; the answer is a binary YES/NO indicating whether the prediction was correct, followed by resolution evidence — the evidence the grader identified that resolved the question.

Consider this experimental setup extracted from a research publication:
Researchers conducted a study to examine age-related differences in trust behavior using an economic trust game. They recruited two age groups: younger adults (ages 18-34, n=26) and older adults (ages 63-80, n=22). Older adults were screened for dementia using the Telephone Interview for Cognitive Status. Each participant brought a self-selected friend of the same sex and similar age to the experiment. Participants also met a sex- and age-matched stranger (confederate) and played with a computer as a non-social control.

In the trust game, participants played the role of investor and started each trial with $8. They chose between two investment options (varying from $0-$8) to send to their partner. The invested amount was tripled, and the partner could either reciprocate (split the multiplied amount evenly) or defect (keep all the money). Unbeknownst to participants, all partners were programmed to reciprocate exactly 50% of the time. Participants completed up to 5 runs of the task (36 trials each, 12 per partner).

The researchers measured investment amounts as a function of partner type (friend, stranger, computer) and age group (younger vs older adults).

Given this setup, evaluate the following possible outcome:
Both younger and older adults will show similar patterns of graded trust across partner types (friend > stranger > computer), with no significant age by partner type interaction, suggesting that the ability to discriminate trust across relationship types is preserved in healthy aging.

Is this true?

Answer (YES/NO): YES